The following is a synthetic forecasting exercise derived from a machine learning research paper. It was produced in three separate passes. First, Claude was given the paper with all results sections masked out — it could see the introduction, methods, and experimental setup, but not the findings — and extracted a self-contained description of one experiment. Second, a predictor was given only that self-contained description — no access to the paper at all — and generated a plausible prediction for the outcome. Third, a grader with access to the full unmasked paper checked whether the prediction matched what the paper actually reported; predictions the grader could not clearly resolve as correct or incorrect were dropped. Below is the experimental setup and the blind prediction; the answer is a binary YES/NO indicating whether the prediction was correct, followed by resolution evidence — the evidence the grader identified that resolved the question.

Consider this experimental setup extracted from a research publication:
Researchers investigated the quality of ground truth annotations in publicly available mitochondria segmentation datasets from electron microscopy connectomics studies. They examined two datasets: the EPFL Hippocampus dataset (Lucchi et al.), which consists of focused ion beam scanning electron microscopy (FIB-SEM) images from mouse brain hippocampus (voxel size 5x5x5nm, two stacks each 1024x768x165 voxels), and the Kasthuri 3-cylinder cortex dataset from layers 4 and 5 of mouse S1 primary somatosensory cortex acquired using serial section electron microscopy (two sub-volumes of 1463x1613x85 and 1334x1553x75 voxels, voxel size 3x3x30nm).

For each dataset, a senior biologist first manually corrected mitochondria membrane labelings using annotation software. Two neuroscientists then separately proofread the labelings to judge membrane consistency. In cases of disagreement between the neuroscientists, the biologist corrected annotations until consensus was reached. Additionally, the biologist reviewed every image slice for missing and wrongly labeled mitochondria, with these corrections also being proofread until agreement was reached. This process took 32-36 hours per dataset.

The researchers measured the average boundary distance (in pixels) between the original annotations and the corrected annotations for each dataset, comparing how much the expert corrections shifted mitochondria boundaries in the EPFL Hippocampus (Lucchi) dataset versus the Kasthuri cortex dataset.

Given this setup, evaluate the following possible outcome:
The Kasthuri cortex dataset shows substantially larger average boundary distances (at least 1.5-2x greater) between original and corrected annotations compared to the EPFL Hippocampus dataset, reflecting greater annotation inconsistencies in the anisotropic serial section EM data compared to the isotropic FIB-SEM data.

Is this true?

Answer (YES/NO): NO